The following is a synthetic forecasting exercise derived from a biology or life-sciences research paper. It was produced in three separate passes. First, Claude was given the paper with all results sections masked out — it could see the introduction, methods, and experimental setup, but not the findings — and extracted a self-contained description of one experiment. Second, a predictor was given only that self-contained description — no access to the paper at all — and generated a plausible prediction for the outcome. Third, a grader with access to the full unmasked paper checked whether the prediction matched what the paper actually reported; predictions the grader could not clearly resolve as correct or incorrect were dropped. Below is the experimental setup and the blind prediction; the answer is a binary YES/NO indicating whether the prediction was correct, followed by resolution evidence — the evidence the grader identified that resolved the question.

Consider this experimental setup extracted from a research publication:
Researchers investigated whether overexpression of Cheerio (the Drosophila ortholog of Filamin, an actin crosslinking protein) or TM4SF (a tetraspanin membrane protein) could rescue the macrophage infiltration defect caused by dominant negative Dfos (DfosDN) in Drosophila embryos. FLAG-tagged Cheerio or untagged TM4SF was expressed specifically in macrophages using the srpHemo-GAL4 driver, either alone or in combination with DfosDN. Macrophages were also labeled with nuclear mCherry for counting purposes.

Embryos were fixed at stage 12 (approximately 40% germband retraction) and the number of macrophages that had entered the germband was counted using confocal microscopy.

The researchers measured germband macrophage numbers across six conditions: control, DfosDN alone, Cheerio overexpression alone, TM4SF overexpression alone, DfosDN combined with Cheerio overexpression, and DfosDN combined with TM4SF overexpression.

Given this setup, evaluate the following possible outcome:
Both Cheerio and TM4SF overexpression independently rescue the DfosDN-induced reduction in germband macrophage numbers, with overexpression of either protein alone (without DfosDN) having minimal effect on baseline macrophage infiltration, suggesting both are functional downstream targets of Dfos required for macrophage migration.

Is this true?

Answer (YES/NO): NO